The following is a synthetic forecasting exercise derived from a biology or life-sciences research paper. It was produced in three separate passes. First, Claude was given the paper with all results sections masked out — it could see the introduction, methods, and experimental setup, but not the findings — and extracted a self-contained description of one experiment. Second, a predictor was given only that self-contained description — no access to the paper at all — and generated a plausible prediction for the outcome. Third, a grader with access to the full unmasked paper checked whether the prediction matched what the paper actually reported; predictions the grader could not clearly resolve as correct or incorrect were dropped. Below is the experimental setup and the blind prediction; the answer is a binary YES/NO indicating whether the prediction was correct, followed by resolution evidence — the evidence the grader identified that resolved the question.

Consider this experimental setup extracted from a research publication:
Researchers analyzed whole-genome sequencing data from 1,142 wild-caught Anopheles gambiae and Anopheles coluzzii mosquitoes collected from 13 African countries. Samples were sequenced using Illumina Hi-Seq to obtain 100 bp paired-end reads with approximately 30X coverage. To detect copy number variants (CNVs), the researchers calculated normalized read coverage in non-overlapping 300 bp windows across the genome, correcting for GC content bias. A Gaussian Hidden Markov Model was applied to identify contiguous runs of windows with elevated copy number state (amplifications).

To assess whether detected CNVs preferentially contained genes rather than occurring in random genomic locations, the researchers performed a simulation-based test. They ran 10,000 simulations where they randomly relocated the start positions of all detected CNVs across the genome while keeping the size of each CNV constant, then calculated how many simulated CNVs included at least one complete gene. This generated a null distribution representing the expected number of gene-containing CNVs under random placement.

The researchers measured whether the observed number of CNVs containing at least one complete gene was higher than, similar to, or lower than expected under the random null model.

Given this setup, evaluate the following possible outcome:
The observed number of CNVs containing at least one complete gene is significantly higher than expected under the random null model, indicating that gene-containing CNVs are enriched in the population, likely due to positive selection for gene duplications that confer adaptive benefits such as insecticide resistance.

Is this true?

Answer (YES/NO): YES